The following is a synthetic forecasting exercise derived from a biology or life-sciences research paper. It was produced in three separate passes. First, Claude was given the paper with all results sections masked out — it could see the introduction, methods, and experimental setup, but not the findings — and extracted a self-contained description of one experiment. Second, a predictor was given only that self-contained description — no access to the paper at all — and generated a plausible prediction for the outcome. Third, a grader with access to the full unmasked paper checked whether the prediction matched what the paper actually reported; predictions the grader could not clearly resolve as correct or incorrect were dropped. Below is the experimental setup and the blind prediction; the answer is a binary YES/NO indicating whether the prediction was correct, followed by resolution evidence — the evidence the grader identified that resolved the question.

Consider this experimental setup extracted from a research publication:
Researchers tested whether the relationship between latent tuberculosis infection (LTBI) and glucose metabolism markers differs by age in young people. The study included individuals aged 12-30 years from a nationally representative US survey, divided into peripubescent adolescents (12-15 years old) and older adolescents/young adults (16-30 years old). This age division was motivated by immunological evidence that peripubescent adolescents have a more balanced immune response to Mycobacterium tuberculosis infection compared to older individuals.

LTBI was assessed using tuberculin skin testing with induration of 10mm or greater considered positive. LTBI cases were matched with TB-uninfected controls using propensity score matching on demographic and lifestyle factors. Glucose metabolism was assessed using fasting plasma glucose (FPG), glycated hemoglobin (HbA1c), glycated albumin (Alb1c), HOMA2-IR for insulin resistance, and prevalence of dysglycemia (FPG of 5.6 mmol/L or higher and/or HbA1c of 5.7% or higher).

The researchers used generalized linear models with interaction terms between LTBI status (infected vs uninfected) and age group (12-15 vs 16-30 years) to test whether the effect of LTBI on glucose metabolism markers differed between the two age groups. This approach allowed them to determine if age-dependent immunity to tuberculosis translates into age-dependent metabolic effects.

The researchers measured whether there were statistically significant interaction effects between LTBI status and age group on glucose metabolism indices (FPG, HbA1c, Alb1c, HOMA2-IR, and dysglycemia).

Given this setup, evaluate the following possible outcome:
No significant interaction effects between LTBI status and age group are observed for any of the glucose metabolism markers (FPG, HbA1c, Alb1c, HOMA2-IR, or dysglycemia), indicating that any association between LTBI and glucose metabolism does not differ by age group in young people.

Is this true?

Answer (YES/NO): YES